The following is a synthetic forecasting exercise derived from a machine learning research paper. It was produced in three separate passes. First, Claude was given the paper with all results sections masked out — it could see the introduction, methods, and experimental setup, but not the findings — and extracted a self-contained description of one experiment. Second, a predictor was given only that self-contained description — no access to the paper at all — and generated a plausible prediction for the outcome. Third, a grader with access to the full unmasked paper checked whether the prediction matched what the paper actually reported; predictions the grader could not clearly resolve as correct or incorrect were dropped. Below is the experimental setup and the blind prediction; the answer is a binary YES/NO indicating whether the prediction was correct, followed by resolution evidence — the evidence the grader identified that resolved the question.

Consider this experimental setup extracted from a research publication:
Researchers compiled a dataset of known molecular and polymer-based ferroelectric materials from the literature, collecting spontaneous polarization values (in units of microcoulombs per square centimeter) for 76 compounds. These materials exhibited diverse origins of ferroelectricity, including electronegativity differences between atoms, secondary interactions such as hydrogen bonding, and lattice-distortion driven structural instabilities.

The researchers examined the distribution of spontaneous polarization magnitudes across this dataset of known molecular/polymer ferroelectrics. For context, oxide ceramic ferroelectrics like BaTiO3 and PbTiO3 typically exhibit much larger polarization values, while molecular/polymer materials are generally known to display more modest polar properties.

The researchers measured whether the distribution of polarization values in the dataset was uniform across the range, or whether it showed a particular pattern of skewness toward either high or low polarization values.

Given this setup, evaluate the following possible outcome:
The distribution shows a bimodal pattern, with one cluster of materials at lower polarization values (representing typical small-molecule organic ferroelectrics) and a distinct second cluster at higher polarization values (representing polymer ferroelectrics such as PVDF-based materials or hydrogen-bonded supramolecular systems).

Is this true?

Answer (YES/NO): NO